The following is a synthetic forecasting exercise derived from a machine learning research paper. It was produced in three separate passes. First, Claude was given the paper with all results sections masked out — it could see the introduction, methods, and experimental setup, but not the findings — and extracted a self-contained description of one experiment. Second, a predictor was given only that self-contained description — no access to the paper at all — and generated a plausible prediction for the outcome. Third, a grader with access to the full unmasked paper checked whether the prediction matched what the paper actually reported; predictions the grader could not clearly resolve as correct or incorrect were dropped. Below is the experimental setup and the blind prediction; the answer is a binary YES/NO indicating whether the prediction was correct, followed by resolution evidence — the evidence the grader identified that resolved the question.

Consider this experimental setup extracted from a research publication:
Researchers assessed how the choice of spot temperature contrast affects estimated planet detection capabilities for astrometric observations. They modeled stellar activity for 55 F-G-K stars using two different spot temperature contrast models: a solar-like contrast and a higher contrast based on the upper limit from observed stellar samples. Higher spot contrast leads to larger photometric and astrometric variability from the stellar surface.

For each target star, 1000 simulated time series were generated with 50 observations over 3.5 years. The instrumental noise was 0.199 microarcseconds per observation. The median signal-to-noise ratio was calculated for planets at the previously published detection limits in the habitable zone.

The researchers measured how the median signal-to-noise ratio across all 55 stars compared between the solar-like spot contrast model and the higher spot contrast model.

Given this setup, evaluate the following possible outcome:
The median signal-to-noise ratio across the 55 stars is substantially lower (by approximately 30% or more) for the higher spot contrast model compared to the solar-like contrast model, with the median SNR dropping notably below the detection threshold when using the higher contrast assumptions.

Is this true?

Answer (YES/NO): NO